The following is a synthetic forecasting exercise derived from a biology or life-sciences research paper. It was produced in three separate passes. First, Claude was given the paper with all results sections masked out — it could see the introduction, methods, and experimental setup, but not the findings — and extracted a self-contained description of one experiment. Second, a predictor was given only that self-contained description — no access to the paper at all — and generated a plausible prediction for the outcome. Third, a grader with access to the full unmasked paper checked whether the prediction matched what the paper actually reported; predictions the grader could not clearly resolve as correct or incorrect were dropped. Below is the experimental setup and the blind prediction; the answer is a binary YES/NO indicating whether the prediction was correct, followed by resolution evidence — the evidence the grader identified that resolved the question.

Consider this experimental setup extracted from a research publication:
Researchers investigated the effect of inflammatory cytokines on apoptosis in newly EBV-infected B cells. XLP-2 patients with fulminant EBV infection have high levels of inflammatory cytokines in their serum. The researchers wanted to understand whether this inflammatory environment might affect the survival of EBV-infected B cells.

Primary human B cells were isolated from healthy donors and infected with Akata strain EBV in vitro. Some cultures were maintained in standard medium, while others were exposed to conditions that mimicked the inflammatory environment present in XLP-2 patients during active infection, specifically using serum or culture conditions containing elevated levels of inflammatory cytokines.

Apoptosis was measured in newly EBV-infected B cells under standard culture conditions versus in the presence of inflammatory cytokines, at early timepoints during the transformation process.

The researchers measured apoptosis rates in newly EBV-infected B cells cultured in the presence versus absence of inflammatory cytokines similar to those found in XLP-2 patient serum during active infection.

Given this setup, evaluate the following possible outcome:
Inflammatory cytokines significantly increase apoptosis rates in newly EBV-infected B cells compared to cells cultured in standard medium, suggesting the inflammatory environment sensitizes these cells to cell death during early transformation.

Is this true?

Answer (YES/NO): NO